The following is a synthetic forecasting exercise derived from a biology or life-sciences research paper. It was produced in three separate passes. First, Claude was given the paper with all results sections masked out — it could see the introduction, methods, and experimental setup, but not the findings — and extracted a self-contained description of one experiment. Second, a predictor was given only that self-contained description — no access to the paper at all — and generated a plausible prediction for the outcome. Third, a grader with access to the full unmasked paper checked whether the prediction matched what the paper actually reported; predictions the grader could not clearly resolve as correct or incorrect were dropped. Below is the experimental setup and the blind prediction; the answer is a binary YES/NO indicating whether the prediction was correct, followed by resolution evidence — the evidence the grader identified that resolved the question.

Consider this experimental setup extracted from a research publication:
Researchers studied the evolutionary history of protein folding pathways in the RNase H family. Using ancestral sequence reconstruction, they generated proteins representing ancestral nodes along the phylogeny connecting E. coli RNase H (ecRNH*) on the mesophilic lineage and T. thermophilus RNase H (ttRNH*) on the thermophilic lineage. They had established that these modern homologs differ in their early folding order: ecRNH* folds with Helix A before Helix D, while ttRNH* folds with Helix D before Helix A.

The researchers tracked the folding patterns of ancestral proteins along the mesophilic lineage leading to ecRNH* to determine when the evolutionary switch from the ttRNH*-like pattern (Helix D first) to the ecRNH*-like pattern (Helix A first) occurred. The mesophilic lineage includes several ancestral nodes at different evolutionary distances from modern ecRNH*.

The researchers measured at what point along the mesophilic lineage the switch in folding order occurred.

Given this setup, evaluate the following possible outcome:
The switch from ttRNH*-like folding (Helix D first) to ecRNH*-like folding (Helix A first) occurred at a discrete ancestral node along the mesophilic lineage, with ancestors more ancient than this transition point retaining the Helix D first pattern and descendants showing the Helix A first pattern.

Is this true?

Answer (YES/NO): YES